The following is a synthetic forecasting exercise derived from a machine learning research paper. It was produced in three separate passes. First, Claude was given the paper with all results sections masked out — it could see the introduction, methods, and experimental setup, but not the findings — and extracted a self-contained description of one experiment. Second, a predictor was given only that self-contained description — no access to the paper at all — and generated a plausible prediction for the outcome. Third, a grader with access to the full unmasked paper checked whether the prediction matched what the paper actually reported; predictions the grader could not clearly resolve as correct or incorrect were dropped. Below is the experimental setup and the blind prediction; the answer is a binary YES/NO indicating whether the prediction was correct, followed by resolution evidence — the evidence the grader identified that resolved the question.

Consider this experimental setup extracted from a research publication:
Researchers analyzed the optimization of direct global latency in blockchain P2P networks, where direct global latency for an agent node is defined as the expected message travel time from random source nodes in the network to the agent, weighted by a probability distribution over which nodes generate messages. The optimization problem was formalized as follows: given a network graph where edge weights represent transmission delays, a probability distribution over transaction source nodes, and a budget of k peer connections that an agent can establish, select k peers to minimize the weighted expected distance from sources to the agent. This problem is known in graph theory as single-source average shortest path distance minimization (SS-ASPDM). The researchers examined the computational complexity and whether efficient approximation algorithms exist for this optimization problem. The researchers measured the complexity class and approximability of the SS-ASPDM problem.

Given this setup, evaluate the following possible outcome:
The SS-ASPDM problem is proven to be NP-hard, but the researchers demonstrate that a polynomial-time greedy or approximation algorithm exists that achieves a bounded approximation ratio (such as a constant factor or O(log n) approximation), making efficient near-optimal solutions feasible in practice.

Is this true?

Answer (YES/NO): YES